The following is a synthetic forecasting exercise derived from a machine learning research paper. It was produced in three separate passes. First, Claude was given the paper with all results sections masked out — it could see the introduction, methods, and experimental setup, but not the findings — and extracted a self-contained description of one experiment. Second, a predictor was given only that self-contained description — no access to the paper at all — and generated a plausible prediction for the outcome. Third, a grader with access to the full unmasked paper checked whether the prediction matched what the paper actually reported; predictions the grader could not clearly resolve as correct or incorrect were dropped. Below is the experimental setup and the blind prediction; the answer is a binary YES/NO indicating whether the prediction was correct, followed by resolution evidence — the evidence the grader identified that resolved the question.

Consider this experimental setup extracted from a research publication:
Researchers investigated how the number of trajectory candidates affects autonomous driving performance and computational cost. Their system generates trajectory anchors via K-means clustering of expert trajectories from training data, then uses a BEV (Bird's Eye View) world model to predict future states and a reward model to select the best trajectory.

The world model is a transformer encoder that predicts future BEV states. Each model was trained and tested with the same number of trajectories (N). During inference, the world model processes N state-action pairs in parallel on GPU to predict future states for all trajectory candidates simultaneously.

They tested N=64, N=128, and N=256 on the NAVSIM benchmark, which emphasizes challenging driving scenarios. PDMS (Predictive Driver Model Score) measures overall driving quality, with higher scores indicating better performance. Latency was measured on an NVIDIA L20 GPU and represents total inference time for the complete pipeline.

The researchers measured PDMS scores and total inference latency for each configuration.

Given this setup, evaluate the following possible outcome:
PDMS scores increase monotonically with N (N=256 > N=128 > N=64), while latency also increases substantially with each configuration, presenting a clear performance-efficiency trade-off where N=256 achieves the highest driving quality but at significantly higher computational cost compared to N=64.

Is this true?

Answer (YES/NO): NO